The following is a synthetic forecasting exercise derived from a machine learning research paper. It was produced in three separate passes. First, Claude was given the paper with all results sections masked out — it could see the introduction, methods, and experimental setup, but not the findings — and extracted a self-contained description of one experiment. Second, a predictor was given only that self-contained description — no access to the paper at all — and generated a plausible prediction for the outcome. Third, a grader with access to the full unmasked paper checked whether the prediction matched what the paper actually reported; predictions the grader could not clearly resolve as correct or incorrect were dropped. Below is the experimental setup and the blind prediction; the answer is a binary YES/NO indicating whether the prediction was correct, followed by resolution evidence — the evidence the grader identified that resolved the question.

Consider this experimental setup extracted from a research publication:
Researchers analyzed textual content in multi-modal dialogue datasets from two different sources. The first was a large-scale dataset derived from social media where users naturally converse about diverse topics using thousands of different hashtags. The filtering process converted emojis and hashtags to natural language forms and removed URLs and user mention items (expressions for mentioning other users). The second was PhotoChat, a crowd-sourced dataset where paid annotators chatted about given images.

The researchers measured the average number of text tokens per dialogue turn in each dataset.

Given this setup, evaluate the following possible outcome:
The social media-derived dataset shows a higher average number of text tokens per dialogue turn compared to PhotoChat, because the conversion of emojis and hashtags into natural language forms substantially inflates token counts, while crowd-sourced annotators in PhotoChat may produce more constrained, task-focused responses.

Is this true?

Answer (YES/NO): NO